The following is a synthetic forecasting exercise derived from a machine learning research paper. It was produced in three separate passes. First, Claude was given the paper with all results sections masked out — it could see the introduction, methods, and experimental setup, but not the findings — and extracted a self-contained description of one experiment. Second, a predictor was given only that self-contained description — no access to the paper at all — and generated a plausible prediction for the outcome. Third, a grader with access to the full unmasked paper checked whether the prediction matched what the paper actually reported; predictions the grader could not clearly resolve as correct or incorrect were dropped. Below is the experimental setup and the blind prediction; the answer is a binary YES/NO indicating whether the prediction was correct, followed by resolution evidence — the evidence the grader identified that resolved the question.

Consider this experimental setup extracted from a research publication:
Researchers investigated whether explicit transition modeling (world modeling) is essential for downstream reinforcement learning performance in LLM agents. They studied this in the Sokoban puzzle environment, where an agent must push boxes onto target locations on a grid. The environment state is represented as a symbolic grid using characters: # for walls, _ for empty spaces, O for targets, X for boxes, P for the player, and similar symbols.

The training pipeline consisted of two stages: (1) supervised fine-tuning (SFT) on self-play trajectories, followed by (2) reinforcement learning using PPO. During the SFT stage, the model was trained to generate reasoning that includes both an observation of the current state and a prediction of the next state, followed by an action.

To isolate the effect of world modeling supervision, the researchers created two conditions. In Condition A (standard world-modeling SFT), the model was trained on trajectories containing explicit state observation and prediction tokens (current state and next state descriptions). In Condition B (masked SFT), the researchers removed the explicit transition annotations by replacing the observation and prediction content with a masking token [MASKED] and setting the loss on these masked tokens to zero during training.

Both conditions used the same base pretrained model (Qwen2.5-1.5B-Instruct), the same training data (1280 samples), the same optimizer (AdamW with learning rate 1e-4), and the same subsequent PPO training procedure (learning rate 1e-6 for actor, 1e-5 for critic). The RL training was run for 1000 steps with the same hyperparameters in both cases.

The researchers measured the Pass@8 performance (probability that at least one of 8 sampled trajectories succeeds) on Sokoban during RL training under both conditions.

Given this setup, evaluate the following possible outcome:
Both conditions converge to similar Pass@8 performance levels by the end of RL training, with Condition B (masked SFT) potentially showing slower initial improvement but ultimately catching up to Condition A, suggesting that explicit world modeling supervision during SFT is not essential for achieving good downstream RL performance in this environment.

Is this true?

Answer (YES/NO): NO